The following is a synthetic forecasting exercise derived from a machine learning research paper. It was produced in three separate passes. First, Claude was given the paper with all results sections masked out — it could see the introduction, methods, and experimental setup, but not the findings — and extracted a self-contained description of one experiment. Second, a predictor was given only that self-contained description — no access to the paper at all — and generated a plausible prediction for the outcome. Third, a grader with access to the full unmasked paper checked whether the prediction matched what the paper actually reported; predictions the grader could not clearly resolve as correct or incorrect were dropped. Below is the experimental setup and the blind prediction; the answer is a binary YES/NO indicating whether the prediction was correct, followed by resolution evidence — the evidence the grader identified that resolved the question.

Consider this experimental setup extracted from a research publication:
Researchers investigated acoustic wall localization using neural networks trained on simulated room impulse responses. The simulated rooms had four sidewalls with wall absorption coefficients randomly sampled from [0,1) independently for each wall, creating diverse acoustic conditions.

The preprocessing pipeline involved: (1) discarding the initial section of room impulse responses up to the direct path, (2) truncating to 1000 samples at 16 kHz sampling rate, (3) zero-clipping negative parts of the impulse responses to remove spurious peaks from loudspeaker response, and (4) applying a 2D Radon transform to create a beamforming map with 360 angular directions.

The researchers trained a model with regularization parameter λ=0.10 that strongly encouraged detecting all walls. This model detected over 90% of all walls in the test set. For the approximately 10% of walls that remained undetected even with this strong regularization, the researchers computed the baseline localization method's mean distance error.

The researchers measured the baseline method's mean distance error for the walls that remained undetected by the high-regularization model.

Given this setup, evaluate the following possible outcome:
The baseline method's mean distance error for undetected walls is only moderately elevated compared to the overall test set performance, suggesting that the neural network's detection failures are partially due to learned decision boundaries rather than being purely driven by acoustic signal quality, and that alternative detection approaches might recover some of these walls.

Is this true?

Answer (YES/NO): NO